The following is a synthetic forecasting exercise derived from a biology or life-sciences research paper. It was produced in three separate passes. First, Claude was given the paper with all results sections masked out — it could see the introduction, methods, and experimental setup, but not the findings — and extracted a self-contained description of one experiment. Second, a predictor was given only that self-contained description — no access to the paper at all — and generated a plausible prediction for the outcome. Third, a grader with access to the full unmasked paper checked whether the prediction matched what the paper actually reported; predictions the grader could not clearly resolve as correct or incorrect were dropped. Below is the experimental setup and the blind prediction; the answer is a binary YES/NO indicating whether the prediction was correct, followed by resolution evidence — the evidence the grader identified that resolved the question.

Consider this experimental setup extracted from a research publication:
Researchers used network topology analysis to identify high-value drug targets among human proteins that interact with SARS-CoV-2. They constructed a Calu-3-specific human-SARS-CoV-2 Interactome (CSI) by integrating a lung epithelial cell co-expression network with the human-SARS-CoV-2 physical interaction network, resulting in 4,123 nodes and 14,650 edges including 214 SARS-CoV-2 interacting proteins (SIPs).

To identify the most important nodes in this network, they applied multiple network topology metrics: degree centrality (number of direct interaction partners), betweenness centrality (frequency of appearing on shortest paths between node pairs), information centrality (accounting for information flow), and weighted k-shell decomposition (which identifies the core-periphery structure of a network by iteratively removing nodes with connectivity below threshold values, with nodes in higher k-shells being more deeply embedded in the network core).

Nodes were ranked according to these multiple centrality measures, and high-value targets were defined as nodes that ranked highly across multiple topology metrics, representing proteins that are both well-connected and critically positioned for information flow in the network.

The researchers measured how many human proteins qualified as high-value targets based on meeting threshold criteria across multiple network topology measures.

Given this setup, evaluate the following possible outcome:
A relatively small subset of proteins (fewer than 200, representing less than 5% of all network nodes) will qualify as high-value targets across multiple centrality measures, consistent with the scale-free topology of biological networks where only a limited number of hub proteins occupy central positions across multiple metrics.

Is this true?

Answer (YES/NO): YES